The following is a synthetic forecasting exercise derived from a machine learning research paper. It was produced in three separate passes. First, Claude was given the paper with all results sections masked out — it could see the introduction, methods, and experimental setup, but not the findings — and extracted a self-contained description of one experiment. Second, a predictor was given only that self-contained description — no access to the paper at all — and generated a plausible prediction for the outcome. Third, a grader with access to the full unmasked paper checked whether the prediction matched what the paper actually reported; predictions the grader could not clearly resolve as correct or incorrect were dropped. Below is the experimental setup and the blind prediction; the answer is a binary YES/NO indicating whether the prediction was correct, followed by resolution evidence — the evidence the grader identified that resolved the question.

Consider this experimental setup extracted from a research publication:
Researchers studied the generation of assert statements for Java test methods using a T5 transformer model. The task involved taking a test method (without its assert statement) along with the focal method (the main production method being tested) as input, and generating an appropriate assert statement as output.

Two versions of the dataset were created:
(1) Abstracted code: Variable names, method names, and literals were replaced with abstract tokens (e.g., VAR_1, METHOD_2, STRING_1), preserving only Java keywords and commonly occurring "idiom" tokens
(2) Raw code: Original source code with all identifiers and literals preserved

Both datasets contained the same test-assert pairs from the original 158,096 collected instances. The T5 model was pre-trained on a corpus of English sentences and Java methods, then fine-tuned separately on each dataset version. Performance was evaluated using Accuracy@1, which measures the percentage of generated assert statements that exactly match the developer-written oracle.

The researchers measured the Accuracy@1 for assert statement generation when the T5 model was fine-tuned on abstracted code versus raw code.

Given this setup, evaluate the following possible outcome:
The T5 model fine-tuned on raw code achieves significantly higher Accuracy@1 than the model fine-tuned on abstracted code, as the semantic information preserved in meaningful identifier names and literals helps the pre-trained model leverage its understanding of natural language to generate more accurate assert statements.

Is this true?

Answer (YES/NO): YES